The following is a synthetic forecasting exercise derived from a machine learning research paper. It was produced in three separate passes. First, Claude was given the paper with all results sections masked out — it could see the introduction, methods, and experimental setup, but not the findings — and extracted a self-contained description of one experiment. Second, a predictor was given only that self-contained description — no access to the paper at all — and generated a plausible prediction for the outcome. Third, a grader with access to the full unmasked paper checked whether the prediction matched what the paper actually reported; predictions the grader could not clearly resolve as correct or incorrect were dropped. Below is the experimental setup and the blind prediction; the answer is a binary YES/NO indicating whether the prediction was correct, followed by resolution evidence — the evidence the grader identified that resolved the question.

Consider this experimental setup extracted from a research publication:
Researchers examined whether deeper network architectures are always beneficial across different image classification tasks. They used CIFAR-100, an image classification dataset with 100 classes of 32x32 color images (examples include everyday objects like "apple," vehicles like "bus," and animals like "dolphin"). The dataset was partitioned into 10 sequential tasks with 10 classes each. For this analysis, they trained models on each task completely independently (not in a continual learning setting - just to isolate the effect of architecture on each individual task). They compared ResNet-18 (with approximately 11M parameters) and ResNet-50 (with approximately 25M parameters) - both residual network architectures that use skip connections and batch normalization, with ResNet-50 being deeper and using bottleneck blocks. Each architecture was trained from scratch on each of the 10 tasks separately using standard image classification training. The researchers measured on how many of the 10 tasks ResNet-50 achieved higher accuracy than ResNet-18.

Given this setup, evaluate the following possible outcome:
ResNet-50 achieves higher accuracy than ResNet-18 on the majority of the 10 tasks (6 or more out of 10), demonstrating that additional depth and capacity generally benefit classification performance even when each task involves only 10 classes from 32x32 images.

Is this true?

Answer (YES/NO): YES